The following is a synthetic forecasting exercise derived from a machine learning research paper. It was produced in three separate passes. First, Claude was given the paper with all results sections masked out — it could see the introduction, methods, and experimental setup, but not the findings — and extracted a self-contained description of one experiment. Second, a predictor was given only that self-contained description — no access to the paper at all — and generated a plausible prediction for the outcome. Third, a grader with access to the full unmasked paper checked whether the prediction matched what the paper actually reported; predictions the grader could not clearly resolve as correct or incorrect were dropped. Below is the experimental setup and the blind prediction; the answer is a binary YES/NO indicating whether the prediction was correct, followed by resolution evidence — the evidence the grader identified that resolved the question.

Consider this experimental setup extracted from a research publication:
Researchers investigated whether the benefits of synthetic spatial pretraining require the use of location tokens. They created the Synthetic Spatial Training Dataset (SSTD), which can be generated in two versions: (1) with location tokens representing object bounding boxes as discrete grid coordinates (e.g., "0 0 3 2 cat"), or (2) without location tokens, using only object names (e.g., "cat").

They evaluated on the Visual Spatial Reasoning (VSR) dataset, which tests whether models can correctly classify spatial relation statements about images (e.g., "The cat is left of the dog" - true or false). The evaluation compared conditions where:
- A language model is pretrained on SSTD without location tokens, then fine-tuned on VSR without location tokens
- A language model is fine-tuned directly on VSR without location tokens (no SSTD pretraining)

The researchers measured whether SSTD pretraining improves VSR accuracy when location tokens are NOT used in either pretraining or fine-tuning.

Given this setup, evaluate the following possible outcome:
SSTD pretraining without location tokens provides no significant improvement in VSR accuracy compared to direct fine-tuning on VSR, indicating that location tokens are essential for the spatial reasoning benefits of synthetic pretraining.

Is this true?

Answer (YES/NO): YES